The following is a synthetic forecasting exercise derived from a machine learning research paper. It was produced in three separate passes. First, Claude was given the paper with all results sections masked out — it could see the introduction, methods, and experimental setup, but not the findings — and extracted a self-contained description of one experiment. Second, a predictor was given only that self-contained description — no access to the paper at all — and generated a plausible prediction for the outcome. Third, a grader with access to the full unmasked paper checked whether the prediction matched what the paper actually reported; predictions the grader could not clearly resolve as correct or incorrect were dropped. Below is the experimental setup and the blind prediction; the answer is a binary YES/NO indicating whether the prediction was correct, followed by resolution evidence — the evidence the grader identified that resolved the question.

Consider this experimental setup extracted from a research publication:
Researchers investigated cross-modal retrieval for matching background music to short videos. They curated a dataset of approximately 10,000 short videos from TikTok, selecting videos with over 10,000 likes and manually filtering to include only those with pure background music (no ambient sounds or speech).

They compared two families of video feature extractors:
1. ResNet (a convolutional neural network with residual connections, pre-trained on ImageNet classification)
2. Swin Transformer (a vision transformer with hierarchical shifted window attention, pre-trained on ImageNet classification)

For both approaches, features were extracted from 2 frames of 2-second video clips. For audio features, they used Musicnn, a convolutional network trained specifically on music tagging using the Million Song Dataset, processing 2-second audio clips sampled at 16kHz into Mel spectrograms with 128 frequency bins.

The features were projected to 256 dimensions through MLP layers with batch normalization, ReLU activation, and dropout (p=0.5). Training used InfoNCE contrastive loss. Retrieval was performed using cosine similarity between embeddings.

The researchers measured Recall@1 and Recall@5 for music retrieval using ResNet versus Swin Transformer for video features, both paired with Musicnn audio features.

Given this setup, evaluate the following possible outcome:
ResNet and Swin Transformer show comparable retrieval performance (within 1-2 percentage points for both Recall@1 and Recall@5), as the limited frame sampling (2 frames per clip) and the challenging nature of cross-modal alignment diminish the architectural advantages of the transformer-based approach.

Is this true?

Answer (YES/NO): NO